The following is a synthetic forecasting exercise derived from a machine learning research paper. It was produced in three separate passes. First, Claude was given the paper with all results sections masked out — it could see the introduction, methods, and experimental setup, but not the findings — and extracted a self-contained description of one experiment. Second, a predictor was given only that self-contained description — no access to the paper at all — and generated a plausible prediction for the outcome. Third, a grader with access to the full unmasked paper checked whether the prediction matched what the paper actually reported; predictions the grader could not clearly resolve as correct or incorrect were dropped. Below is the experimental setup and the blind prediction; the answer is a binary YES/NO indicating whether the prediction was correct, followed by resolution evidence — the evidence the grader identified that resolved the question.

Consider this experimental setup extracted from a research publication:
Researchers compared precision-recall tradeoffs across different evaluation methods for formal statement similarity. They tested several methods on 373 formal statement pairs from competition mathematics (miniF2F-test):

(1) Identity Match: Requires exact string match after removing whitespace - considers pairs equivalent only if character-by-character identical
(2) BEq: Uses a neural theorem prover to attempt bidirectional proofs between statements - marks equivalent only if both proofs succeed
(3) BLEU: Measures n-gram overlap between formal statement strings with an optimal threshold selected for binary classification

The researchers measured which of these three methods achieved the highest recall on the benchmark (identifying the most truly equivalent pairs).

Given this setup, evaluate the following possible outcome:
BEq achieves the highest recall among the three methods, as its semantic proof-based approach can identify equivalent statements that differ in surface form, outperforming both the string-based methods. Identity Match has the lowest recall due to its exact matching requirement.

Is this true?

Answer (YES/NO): NO